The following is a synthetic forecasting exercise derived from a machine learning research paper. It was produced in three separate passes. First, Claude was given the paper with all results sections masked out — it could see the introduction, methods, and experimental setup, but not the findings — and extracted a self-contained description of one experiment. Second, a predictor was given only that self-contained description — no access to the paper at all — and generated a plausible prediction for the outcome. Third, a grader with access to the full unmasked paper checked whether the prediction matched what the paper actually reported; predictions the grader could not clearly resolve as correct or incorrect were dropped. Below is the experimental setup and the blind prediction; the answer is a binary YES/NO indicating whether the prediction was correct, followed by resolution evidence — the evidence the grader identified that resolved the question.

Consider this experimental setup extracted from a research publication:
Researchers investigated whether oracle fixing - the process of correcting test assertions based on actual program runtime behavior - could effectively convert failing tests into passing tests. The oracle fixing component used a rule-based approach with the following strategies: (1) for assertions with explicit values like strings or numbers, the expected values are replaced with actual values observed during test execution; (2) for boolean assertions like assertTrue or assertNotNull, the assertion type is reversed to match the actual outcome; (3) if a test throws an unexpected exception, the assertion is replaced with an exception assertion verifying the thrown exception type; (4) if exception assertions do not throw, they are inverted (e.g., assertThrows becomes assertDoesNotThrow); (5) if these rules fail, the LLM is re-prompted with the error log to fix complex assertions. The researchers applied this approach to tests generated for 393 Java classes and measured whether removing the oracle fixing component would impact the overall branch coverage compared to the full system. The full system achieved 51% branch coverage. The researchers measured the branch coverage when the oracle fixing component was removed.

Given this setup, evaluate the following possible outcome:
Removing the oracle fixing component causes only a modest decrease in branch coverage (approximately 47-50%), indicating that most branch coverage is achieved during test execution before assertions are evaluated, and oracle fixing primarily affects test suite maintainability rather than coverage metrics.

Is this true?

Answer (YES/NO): NO